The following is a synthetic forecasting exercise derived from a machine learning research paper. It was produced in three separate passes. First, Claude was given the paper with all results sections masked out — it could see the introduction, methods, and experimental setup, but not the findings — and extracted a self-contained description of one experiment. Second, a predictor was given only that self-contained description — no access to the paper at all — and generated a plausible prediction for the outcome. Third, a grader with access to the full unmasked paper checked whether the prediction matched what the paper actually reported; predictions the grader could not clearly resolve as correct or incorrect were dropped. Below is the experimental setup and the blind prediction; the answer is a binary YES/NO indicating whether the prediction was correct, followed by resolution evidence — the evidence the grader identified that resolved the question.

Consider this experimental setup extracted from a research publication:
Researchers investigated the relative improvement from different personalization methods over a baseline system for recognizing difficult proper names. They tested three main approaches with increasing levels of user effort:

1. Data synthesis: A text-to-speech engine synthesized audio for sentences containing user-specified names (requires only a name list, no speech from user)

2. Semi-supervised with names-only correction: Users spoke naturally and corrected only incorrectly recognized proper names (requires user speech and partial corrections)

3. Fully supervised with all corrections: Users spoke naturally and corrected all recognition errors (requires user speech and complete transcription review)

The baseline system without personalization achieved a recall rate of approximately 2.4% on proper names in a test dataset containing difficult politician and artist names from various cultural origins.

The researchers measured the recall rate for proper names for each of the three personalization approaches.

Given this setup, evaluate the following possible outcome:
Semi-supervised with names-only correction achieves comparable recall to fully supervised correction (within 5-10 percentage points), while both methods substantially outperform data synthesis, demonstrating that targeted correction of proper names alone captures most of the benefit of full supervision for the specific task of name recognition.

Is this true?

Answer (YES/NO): YES